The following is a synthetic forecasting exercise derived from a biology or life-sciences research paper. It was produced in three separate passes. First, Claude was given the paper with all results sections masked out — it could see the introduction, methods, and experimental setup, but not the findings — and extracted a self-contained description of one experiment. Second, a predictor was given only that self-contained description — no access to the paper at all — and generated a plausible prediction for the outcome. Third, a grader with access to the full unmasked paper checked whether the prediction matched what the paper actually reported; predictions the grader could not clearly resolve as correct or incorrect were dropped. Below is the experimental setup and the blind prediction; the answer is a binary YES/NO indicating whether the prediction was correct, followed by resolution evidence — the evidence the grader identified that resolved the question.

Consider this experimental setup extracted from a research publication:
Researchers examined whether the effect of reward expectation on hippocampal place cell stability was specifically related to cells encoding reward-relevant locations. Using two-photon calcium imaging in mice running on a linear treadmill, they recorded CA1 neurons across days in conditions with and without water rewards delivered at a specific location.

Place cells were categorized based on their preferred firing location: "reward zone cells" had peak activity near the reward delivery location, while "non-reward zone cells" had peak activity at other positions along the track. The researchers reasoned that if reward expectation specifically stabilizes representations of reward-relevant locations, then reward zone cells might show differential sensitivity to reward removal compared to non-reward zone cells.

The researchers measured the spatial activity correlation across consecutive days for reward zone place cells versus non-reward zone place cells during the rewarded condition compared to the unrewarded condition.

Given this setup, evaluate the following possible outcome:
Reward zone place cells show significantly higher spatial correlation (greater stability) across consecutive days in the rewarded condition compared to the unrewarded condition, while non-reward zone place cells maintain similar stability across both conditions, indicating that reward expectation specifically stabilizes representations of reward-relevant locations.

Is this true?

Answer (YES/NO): NO